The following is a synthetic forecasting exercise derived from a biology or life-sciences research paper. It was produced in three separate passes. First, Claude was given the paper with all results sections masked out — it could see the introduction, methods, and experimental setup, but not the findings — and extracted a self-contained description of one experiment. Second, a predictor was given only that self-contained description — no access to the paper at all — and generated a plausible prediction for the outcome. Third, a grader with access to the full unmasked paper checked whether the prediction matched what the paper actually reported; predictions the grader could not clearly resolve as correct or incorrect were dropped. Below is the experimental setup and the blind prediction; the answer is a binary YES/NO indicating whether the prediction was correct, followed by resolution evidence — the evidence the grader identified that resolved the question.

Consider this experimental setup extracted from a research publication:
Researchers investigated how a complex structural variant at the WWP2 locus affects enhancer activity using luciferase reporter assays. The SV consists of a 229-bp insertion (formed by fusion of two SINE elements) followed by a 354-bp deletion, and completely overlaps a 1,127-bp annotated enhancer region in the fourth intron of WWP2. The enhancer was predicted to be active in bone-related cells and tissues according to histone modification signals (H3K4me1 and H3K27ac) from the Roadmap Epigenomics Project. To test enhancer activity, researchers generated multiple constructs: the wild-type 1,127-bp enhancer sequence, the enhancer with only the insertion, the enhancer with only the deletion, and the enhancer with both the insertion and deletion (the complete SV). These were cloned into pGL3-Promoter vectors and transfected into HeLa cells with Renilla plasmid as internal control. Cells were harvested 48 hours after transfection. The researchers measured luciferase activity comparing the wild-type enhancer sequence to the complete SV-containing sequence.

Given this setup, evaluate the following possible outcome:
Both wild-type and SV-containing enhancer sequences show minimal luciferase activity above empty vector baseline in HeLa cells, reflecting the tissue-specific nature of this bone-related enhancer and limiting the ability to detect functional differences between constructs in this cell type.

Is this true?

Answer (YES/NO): NO